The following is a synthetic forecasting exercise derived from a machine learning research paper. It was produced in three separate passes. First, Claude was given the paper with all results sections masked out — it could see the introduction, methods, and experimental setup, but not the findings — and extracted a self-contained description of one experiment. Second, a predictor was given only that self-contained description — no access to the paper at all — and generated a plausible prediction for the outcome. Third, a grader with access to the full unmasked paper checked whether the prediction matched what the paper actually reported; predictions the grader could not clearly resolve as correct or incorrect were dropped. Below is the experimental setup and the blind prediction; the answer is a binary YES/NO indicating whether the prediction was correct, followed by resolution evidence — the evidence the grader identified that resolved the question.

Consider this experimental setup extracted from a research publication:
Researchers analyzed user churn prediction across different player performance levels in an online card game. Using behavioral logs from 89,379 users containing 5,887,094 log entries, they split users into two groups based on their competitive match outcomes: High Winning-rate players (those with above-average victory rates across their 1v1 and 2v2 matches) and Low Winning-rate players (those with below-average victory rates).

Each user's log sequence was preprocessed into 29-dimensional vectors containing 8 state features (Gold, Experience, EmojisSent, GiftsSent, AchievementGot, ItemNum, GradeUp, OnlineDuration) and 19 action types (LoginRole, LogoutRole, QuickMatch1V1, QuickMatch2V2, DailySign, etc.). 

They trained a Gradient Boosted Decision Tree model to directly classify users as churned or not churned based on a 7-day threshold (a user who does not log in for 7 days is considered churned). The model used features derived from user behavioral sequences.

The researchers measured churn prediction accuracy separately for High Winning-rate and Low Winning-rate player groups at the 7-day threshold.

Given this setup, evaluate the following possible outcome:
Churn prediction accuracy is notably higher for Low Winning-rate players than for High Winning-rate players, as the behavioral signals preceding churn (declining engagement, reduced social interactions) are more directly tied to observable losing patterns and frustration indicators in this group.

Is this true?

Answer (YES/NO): YES